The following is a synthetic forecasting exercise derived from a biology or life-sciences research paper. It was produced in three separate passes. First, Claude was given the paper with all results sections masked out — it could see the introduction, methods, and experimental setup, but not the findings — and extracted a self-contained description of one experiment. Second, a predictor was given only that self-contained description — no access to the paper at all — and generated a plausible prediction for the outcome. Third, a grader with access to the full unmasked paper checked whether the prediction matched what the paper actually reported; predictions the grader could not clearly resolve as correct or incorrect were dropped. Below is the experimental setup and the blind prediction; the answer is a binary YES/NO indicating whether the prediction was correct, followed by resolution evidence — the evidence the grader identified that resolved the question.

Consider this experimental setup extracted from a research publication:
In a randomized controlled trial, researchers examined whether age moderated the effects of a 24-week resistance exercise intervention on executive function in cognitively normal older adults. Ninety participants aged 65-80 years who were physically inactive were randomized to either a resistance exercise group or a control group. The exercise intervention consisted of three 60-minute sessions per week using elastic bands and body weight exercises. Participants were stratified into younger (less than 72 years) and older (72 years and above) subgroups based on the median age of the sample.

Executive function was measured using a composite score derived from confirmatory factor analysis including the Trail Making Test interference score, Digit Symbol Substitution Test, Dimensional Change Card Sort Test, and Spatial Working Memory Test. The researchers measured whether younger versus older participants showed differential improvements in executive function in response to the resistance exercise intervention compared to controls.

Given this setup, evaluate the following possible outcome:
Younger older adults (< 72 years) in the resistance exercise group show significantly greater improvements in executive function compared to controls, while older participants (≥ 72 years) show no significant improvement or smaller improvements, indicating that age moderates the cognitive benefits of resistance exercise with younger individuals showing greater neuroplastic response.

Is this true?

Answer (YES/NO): NO